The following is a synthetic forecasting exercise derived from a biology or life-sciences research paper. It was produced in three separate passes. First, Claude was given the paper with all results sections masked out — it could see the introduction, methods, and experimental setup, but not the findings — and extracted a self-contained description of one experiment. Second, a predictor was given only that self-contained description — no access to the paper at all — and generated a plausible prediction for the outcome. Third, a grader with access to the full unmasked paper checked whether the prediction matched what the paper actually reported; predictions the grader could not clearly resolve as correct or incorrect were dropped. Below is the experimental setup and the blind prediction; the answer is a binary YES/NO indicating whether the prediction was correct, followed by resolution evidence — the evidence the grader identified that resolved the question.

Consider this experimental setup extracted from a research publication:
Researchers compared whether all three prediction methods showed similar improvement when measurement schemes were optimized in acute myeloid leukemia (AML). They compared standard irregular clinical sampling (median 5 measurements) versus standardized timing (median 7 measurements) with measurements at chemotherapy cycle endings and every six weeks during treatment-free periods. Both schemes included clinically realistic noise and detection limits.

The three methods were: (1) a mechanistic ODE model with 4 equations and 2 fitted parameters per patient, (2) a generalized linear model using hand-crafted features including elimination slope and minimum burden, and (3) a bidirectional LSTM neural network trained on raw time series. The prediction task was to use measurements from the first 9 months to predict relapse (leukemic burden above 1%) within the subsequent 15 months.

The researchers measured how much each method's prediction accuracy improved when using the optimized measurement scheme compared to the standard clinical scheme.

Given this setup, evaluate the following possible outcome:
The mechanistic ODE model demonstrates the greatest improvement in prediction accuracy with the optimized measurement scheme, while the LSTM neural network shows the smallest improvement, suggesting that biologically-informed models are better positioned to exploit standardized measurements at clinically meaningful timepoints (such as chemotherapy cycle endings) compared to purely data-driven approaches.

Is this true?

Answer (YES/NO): NO